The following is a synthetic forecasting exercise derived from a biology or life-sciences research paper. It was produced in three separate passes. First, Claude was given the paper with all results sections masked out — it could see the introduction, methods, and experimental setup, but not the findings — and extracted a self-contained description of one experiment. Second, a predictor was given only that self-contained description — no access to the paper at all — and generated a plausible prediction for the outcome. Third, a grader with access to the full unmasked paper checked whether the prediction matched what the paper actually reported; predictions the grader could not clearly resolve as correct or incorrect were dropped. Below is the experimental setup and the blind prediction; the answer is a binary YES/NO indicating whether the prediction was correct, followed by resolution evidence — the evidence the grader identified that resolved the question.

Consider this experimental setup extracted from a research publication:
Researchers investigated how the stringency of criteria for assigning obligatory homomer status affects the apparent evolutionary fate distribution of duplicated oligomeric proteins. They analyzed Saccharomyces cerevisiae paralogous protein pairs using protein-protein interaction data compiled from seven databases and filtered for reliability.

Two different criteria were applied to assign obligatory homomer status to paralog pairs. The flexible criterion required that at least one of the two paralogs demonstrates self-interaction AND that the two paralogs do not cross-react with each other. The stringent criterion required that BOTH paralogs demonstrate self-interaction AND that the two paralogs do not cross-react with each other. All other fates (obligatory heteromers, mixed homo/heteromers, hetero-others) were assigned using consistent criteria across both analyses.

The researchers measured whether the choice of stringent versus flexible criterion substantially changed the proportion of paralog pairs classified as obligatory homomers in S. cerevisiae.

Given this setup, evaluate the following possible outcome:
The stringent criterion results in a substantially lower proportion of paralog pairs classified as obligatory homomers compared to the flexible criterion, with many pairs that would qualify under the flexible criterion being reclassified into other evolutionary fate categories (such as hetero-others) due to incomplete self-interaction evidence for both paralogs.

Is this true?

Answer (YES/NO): YES